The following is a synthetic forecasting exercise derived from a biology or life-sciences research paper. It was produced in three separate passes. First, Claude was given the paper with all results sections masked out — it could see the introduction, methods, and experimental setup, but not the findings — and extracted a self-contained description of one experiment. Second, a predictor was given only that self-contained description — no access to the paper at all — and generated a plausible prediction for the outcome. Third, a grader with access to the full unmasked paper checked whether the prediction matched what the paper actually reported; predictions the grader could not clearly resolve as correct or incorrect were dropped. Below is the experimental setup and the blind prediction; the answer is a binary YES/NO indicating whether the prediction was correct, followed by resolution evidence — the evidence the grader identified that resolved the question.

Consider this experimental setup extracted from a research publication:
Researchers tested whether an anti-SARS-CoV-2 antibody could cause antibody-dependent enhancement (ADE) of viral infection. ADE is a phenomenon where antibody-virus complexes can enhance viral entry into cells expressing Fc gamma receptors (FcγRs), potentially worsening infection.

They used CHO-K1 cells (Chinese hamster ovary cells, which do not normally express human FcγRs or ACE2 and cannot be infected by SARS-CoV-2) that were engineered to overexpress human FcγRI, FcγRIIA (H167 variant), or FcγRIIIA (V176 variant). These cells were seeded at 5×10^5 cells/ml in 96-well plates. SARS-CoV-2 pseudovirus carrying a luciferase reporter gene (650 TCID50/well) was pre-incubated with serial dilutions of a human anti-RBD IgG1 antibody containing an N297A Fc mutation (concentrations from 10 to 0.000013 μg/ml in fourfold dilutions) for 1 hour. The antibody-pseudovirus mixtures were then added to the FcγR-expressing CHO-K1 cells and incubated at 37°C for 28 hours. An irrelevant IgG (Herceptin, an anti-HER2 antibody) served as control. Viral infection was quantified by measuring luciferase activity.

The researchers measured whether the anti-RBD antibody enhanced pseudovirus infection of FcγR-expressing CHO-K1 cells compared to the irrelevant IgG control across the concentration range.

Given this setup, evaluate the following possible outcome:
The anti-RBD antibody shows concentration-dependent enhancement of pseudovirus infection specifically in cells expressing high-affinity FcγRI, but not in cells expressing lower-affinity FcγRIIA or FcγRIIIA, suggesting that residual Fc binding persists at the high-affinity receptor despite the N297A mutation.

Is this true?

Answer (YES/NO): YES